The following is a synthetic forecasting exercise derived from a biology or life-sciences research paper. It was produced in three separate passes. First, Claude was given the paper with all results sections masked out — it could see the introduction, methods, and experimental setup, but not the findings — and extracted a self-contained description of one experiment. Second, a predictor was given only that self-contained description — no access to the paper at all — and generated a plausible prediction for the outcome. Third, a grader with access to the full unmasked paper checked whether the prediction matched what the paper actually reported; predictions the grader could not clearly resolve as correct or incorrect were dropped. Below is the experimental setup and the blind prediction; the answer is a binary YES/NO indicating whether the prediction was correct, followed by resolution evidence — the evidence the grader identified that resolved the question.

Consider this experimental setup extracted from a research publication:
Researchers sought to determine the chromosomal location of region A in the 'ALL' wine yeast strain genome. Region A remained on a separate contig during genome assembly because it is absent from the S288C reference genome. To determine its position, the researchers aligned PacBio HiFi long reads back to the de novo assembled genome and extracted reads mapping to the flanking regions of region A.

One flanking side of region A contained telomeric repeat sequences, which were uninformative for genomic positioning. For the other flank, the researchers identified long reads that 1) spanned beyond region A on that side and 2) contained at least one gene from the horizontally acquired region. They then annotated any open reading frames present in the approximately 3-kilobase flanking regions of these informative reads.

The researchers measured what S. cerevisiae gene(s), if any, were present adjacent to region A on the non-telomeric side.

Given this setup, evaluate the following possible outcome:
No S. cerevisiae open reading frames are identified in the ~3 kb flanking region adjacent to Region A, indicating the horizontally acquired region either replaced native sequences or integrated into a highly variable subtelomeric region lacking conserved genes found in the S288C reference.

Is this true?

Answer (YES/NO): NO